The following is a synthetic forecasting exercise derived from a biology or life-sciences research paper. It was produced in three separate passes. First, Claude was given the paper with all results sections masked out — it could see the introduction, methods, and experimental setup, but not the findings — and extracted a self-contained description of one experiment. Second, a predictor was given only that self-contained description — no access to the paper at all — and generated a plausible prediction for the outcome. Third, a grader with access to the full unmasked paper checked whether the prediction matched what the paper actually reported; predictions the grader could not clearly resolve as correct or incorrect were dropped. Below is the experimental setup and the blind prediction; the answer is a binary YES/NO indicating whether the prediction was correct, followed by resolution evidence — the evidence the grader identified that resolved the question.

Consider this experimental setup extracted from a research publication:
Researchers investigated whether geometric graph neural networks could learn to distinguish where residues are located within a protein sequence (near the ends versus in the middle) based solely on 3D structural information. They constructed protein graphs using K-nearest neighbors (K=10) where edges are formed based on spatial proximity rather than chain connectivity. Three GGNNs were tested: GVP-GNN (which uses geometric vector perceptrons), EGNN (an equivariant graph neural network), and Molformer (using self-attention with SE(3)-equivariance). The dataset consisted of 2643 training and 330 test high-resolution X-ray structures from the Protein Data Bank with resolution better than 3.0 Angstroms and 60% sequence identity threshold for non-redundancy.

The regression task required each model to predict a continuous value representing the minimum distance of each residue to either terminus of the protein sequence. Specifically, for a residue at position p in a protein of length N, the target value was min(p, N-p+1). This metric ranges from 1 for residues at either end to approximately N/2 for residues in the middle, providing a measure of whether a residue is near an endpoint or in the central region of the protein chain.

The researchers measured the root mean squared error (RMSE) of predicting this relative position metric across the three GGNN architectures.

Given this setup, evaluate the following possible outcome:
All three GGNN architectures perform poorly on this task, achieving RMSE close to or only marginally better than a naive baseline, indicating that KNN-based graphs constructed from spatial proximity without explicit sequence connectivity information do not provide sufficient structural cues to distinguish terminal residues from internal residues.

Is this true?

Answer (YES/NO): YES